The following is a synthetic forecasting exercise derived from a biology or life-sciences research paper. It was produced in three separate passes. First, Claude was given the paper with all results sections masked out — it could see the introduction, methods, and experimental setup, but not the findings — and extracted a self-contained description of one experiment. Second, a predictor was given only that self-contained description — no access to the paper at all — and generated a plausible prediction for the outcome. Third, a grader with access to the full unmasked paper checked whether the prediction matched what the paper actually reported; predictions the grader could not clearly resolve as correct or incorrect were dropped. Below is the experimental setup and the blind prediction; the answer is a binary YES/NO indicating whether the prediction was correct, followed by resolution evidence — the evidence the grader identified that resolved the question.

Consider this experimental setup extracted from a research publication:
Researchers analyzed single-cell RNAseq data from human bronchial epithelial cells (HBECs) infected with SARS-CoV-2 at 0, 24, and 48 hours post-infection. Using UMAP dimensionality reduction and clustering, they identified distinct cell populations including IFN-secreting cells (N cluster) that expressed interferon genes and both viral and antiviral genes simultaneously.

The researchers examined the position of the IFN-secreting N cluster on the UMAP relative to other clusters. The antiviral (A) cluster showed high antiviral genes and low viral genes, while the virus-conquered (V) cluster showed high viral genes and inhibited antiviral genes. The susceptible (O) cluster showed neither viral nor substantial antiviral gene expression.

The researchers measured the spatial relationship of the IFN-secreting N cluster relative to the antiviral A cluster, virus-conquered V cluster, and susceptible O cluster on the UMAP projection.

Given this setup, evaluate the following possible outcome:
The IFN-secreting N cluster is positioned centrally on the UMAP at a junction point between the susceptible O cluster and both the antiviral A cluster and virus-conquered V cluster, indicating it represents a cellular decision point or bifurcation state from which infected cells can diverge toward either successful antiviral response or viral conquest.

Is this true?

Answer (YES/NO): NO